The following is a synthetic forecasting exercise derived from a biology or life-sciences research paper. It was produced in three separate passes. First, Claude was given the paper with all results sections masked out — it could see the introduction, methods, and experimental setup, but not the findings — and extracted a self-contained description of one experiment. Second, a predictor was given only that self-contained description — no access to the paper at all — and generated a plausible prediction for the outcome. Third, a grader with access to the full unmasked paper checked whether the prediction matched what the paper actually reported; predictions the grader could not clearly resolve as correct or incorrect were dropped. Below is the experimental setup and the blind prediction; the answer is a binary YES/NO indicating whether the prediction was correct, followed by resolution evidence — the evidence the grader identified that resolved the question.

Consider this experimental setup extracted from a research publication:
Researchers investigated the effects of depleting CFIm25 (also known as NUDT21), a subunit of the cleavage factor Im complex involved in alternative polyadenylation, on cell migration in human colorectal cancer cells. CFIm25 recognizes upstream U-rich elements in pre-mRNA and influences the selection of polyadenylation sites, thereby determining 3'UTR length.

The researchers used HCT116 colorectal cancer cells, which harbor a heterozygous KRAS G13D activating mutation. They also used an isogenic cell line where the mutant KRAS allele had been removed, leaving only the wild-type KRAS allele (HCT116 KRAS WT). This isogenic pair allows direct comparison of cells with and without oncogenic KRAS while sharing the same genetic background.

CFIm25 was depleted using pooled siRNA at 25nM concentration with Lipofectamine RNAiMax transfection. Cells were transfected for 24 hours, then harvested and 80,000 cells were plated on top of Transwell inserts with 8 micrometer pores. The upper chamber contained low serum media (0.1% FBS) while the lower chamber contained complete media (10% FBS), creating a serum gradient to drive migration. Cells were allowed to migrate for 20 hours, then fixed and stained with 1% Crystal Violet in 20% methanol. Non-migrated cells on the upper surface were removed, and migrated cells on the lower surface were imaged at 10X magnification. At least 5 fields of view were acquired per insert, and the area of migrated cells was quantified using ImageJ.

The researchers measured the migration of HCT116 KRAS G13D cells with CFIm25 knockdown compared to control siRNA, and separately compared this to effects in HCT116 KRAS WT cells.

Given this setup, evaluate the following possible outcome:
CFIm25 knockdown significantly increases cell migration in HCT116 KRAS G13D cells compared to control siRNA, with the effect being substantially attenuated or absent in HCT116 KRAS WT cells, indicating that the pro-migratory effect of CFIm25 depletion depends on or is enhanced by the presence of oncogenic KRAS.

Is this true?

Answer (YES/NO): YES